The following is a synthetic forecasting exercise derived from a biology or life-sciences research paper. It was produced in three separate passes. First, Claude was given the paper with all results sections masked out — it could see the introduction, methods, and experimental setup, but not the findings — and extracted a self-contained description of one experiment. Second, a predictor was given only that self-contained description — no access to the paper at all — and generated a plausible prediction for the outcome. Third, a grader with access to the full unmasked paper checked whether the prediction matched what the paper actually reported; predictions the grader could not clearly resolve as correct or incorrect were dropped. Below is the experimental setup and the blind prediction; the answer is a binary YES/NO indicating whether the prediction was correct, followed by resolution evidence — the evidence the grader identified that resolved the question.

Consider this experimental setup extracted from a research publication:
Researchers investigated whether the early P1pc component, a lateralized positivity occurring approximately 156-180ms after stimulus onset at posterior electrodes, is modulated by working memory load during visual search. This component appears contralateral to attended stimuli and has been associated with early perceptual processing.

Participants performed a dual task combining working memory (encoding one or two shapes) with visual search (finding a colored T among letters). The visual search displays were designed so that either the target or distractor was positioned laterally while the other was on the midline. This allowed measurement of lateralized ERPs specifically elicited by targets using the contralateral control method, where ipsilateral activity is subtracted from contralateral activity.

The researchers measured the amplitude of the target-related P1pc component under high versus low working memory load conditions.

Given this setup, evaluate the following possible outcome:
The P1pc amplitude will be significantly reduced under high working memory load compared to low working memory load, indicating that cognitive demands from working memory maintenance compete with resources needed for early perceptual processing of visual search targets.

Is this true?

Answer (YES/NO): NO